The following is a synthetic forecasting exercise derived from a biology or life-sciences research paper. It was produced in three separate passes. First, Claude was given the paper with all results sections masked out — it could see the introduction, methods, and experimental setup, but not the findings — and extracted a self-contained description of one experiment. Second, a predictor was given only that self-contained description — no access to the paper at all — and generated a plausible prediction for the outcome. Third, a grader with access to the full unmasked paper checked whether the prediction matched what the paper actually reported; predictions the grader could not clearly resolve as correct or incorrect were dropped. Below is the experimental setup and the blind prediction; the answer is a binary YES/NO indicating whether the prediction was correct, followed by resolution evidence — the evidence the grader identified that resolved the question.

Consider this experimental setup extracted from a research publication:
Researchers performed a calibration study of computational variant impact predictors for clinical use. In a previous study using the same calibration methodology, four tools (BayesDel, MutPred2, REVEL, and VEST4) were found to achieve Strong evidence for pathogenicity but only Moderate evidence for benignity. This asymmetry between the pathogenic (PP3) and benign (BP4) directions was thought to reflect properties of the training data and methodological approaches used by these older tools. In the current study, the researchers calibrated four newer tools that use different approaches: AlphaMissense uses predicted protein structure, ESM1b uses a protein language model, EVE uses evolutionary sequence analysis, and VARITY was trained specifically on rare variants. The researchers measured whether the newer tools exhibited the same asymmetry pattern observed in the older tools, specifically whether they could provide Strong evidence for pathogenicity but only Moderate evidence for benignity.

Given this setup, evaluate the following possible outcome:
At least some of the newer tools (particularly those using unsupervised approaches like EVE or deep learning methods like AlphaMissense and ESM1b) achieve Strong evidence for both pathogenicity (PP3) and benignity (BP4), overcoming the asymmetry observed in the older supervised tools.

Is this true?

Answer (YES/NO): NO